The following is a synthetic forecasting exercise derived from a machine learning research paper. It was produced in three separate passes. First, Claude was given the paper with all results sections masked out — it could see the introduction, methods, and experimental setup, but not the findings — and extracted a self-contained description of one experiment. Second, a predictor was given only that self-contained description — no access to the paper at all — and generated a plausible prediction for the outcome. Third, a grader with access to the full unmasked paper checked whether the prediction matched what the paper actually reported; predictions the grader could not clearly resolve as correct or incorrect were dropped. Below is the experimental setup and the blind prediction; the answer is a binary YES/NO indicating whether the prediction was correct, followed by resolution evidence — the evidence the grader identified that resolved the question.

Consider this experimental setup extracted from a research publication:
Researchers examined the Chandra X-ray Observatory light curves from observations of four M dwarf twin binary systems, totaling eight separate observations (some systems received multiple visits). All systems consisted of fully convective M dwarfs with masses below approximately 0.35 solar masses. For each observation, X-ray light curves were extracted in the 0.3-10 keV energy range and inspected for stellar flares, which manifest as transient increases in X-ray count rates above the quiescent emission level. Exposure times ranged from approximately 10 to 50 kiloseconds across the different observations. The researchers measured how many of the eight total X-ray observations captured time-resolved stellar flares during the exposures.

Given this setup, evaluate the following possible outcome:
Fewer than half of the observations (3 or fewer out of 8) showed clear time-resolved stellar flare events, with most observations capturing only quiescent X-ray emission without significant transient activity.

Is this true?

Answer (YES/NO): NO